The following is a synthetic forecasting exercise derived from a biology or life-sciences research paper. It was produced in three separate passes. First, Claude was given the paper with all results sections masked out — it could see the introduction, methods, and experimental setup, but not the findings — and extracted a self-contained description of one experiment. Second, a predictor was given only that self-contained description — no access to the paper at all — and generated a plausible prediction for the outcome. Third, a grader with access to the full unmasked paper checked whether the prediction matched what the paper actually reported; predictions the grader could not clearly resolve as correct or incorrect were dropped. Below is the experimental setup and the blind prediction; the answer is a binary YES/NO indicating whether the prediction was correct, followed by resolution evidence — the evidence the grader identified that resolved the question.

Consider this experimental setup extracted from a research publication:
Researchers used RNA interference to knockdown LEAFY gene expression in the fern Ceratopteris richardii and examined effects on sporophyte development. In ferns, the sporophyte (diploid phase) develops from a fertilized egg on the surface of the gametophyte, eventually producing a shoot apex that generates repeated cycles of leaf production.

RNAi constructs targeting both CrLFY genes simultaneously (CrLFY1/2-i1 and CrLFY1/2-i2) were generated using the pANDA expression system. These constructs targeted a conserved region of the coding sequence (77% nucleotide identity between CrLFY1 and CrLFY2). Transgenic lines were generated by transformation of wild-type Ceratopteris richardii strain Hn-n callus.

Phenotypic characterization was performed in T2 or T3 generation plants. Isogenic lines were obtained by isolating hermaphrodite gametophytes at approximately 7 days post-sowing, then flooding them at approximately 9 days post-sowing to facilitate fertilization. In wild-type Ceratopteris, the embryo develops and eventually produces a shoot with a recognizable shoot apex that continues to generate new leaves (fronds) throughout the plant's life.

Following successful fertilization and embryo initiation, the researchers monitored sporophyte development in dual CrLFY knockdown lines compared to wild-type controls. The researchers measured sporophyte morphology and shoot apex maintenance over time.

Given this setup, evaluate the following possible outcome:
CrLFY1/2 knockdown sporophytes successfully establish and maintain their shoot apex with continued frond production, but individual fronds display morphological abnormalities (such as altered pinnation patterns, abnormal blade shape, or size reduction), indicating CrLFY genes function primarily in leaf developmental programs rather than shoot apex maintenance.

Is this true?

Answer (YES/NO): NO